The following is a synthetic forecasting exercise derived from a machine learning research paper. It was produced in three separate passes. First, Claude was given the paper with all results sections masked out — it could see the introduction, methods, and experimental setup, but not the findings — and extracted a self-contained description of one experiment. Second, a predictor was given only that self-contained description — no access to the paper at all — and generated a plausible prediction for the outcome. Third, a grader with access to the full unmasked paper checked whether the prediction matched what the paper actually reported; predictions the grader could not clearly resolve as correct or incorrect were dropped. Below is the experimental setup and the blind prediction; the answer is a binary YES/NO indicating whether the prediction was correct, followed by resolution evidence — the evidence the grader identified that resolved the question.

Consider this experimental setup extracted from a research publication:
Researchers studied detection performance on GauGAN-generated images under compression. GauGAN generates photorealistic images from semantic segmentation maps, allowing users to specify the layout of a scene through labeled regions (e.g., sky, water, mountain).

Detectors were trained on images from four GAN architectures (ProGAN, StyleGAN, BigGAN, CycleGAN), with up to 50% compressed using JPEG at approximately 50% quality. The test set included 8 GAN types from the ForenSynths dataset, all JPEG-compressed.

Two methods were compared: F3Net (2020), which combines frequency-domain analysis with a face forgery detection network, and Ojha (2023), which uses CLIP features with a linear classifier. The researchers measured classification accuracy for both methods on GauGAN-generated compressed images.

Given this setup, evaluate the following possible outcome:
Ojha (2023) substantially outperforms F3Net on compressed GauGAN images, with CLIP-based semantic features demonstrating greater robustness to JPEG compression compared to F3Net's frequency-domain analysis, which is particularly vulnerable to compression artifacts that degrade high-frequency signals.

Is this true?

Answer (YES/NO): YES